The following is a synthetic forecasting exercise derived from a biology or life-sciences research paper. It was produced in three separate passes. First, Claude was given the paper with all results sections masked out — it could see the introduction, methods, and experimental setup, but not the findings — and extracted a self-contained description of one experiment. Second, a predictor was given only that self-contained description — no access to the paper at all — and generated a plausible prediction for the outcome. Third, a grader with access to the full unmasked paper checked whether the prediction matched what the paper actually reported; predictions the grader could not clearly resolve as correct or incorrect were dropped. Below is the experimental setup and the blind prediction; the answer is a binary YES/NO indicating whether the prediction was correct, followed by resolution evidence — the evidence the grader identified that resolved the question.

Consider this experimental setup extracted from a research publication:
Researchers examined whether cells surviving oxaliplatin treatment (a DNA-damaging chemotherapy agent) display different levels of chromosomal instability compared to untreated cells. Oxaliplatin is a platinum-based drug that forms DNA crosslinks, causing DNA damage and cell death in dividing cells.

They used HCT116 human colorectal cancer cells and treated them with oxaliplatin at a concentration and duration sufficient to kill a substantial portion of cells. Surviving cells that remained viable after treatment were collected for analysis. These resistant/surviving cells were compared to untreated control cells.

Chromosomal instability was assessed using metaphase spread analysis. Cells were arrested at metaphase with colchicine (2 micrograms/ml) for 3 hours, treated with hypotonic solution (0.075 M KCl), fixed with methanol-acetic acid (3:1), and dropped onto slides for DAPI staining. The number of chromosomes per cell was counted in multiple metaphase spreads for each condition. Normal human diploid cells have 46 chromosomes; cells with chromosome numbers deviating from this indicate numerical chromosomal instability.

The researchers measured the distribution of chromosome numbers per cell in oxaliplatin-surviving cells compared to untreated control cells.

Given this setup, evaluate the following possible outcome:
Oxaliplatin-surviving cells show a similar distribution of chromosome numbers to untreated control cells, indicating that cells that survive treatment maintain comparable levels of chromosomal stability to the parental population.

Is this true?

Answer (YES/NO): NO